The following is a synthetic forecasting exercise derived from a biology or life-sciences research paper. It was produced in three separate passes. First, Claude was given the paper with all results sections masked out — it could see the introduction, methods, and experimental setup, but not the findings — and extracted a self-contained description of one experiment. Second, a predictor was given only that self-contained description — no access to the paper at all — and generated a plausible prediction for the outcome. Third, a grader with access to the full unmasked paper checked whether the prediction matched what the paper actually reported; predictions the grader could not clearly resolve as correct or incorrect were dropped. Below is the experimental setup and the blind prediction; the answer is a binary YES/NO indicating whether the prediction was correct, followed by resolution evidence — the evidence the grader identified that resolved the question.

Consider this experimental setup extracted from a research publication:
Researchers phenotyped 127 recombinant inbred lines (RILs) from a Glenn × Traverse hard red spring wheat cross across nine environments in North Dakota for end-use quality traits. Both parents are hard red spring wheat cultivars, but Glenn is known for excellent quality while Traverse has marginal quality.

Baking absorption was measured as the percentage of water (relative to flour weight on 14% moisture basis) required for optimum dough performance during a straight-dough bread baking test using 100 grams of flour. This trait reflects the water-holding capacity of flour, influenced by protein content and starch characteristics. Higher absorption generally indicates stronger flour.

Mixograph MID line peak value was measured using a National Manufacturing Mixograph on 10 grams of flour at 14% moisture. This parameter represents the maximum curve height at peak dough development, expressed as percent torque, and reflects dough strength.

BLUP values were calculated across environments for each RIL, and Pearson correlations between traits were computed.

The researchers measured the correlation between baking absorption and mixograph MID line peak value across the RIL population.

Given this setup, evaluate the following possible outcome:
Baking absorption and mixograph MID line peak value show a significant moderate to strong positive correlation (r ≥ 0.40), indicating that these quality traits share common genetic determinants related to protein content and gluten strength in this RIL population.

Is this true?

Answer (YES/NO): YES